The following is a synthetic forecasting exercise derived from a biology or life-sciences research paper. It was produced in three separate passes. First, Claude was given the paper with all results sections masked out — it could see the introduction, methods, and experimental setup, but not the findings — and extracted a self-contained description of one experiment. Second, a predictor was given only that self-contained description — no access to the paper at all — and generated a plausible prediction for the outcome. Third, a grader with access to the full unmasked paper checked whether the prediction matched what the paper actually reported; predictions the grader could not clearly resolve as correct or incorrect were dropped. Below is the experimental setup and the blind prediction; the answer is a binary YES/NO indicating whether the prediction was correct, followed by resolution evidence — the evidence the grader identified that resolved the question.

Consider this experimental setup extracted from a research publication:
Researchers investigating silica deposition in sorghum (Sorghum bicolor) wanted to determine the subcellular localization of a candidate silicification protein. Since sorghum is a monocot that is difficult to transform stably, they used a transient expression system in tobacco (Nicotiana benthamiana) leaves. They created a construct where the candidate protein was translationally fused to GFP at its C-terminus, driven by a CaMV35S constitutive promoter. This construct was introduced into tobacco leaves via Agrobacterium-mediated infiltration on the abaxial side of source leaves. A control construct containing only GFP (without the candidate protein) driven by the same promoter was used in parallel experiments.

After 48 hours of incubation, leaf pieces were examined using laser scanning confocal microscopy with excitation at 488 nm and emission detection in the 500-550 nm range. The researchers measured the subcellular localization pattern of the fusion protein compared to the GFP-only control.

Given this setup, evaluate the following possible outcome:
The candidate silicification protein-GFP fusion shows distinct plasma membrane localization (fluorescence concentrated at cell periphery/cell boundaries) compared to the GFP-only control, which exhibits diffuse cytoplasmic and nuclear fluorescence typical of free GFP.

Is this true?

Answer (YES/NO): NO